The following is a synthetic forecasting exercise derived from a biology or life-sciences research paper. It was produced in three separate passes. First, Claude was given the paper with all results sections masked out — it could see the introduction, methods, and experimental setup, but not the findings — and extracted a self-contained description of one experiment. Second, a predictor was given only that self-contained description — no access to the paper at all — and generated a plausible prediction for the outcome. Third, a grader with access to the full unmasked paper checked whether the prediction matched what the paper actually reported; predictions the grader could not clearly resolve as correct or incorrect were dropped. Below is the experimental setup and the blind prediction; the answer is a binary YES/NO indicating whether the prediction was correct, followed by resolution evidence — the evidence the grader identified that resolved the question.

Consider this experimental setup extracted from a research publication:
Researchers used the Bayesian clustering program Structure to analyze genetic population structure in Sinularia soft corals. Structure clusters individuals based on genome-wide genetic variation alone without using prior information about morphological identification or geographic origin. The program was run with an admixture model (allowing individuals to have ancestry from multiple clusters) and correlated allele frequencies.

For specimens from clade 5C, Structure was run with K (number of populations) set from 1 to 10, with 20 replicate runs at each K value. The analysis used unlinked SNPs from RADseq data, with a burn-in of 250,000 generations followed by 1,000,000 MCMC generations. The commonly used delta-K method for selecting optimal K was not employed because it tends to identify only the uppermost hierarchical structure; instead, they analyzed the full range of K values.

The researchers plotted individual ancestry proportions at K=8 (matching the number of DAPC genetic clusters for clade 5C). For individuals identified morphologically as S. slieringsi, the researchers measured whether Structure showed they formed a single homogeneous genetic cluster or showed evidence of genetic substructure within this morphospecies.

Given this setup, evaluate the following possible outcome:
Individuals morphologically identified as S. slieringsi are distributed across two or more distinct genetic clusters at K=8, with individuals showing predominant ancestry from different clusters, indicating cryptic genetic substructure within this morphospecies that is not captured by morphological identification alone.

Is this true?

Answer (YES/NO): NO